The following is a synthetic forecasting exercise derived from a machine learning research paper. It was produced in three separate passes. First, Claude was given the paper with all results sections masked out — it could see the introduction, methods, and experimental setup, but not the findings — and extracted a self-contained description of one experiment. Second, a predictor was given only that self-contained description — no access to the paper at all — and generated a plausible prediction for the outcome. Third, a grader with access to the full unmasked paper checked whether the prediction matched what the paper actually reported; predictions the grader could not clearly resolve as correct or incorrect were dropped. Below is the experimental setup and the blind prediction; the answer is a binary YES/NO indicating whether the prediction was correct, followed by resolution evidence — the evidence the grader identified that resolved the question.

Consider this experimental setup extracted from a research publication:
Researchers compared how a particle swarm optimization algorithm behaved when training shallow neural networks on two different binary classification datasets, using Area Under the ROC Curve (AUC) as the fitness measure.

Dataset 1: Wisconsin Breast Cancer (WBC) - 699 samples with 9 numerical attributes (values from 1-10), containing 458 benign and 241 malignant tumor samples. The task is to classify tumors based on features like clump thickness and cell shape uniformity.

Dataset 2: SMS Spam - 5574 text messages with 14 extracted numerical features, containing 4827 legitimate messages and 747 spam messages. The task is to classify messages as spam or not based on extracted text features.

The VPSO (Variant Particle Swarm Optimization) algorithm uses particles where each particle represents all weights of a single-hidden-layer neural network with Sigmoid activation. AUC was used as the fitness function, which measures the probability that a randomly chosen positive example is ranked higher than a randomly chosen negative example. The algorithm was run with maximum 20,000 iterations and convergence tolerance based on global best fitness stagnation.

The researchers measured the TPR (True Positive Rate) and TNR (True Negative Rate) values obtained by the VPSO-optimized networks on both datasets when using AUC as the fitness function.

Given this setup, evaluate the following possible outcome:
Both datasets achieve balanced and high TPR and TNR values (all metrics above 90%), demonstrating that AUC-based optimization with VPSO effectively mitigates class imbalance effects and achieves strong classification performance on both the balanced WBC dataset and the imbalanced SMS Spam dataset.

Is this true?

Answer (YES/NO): NO